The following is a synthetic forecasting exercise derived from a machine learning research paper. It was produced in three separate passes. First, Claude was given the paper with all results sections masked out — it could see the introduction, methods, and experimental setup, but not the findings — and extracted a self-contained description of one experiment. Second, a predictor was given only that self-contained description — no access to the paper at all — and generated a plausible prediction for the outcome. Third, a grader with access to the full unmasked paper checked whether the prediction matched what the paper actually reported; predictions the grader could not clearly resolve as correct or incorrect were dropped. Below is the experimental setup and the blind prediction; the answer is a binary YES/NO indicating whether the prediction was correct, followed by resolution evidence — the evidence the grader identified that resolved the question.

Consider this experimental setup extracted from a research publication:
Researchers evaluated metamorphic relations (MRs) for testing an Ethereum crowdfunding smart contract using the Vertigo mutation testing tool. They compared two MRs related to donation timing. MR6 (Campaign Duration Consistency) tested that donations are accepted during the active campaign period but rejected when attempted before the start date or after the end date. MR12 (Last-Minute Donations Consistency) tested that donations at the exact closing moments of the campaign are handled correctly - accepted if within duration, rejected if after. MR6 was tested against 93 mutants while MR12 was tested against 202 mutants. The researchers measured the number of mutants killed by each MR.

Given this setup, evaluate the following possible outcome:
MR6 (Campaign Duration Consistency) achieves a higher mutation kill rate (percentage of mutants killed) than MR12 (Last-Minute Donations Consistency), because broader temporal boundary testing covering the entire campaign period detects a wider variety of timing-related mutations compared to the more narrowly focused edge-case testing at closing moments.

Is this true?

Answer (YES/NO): YES